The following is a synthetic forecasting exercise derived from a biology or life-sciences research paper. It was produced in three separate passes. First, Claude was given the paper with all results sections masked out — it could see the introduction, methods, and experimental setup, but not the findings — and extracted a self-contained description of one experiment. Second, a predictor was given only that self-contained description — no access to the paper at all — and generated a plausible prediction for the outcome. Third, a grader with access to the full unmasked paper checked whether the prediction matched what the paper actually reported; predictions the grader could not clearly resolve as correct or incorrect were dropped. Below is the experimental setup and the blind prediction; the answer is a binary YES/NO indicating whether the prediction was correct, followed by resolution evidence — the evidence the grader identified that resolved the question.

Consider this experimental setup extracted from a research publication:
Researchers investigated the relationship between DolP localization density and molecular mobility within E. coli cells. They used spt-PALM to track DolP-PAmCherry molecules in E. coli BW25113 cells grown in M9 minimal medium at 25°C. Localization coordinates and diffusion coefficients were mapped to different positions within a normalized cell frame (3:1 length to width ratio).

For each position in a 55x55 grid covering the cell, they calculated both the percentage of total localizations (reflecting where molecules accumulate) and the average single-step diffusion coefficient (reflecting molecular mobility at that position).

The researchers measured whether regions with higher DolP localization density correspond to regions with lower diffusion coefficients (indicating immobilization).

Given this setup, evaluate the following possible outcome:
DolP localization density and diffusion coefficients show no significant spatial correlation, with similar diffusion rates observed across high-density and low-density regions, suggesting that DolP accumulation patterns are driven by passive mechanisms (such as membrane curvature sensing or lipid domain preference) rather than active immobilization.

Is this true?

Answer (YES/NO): NO